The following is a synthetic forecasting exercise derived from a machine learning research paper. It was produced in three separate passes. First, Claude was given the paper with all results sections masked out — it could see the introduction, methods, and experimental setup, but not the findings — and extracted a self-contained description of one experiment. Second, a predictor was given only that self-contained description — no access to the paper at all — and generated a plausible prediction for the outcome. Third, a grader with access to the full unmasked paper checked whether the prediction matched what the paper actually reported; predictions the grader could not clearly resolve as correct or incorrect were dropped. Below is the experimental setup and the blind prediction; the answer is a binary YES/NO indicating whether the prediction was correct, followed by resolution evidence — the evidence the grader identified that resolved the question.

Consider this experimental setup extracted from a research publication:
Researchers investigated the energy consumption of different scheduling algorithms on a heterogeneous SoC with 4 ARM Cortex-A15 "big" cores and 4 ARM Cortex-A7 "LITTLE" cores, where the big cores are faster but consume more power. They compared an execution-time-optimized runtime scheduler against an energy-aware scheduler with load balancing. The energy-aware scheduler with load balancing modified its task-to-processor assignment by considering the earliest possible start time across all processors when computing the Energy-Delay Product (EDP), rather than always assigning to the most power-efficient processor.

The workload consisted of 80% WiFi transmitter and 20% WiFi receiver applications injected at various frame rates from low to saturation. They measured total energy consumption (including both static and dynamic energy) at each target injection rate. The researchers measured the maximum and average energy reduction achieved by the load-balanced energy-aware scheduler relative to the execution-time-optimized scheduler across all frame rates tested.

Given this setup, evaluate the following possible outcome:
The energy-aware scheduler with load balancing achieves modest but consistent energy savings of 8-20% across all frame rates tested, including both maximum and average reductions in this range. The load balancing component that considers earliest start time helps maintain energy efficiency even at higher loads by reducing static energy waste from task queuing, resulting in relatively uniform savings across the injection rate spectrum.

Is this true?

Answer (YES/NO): NO